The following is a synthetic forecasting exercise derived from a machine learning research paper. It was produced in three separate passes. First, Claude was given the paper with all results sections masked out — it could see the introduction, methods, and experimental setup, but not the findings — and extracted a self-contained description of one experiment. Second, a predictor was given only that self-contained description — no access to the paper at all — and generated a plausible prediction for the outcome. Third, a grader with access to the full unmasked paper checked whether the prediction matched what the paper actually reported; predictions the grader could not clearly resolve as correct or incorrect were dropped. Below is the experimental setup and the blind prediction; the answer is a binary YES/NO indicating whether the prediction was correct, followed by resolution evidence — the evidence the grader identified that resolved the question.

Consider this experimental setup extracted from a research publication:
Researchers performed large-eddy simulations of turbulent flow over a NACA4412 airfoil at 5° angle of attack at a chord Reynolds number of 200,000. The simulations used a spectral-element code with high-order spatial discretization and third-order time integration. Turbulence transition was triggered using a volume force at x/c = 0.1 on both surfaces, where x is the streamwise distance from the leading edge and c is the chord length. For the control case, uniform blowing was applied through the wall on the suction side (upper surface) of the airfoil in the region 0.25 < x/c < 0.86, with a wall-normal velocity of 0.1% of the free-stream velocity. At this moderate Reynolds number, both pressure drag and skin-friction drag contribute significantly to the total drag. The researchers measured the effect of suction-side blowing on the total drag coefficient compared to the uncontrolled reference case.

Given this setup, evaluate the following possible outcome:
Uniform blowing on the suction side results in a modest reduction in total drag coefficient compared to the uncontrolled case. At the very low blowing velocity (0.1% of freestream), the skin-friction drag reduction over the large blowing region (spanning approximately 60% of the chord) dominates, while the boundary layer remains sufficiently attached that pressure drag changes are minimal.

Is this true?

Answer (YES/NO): NO